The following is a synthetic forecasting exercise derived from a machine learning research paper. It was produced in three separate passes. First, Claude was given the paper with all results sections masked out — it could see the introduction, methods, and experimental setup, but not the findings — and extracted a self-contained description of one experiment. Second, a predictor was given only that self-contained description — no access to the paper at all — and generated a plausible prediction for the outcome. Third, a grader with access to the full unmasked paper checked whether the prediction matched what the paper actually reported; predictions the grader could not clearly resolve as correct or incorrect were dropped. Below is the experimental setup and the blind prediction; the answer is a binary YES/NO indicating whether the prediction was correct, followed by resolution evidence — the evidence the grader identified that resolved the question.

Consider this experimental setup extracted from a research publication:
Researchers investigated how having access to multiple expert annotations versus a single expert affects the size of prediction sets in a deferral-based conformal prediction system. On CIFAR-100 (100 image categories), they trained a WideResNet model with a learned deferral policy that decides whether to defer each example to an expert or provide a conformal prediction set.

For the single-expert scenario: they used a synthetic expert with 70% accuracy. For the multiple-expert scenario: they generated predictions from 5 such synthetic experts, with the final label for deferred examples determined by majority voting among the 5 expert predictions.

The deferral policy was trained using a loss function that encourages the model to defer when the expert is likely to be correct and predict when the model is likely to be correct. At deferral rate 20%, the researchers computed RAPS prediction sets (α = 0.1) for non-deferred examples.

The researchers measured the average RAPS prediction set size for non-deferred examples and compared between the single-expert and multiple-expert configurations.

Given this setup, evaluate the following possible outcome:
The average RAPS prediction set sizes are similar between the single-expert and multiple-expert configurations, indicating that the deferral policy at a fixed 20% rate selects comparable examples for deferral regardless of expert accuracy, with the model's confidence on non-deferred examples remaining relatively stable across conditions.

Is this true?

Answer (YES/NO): YES